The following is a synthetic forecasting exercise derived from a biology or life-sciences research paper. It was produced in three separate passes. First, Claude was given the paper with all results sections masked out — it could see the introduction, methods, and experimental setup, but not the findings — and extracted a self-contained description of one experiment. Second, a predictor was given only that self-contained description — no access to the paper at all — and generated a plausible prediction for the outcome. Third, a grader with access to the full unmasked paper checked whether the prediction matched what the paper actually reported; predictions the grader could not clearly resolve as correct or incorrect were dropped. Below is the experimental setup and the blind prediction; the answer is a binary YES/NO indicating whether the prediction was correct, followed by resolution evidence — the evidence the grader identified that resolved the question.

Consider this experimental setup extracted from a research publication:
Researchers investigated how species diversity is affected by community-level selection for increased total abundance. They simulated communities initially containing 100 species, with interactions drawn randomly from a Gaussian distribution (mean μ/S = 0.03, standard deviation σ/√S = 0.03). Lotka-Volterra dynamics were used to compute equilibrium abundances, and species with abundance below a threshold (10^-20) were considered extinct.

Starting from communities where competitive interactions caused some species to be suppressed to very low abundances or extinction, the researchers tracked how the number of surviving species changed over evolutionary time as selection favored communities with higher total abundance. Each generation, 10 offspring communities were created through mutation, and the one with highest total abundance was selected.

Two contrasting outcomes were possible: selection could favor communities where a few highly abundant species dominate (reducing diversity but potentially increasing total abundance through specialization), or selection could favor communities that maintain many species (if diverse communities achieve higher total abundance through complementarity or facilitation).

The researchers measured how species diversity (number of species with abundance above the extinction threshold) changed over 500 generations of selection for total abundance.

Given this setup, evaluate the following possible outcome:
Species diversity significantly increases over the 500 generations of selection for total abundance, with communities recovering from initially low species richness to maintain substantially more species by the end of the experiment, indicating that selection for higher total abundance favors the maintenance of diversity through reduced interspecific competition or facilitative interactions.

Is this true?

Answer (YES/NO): NO